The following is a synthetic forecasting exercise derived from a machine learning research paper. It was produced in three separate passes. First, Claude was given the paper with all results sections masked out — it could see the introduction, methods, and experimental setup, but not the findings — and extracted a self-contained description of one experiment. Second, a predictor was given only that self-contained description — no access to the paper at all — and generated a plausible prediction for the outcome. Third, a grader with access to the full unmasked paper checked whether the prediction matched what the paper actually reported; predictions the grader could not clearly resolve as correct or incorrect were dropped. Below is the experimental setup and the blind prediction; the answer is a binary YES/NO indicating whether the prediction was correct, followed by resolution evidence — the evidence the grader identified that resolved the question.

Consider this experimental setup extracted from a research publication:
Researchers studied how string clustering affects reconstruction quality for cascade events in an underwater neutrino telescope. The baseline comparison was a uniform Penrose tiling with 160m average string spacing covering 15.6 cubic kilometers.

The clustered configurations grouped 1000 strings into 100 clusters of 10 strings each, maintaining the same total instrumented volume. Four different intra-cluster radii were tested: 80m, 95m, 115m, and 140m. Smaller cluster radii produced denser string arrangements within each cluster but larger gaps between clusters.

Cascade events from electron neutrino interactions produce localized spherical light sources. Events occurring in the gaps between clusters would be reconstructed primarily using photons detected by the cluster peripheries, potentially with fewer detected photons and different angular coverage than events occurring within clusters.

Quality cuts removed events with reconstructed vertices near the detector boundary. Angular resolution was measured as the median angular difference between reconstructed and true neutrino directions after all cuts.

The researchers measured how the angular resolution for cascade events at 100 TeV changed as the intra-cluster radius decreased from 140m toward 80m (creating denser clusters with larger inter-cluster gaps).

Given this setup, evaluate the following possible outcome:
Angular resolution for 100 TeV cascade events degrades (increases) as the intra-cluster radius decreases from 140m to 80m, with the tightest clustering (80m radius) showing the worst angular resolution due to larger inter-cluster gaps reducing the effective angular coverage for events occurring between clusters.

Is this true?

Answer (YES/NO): YES